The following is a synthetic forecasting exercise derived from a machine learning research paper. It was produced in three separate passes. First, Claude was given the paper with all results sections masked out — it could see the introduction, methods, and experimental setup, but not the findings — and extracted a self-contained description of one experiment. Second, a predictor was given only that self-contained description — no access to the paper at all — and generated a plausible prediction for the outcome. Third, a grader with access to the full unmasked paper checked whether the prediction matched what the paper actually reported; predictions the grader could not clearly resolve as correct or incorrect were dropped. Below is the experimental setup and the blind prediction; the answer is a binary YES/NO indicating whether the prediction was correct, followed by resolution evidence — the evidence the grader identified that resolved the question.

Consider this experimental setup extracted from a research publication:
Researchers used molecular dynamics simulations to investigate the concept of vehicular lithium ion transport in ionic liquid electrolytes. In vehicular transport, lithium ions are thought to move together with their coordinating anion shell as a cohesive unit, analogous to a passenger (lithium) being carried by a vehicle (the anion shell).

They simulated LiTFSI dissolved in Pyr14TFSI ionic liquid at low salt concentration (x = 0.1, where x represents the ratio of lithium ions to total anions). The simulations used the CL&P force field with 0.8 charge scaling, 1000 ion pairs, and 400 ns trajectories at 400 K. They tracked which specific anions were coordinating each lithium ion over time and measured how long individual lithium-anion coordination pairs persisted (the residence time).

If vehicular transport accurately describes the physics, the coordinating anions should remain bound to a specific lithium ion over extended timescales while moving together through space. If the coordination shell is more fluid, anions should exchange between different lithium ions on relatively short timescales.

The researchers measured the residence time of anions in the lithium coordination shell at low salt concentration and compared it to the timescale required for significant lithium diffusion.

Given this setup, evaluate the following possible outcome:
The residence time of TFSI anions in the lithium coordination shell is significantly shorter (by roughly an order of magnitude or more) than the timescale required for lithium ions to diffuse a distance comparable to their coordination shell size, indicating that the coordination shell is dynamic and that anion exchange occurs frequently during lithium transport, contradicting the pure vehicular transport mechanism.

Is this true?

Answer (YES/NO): NO